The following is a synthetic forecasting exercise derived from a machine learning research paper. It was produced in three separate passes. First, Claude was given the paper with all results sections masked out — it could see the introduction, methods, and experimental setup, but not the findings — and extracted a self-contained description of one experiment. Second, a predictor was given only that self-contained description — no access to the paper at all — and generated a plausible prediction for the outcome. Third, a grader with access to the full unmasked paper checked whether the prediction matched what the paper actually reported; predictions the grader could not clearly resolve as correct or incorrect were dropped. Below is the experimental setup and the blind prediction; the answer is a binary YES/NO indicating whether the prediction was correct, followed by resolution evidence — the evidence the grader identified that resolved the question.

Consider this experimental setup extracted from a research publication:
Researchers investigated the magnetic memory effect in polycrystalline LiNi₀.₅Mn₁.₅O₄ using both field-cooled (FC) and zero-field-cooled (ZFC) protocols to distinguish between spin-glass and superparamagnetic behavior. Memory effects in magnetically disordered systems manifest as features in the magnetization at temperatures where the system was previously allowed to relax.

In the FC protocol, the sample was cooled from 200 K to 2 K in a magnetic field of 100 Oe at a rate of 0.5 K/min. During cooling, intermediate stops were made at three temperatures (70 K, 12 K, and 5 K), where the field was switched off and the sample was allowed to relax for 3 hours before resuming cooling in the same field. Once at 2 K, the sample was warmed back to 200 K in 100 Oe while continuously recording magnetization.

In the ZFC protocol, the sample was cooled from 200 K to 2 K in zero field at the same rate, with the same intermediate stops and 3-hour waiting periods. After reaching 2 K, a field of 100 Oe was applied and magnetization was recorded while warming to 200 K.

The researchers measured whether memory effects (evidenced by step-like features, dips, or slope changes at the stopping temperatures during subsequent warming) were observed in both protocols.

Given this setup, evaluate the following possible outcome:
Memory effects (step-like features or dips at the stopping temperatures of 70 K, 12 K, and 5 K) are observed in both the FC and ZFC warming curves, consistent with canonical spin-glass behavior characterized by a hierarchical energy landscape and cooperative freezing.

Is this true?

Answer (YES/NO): NO